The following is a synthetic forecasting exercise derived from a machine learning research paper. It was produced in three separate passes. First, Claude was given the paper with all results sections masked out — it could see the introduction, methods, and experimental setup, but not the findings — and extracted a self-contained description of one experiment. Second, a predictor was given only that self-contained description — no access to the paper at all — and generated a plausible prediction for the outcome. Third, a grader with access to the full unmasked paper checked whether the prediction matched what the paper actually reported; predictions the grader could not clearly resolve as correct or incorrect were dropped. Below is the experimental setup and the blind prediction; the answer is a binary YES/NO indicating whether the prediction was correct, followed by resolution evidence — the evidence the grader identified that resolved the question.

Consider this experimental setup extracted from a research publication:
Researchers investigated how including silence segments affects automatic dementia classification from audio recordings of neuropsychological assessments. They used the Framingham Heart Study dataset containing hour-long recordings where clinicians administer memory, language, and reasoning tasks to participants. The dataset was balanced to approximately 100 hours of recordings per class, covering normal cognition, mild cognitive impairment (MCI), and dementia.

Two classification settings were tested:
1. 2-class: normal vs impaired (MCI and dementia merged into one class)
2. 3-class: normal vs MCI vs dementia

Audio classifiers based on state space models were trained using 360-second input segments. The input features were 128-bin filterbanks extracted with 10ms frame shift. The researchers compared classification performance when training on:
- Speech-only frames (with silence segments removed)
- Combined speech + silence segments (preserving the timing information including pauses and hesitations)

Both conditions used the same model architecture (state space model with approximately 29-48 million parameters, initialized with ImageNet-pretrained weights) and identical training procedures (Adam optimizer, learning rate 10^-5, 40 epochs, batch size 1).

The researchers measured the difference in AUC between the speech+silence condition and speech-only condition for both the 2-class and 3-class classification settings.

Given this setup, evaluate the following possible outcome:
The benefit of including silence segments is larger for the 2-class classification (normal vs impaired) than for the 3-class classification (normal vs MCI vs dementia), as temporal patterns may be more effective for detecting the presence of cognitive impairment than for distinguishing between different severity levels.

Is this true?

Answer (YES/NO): YES